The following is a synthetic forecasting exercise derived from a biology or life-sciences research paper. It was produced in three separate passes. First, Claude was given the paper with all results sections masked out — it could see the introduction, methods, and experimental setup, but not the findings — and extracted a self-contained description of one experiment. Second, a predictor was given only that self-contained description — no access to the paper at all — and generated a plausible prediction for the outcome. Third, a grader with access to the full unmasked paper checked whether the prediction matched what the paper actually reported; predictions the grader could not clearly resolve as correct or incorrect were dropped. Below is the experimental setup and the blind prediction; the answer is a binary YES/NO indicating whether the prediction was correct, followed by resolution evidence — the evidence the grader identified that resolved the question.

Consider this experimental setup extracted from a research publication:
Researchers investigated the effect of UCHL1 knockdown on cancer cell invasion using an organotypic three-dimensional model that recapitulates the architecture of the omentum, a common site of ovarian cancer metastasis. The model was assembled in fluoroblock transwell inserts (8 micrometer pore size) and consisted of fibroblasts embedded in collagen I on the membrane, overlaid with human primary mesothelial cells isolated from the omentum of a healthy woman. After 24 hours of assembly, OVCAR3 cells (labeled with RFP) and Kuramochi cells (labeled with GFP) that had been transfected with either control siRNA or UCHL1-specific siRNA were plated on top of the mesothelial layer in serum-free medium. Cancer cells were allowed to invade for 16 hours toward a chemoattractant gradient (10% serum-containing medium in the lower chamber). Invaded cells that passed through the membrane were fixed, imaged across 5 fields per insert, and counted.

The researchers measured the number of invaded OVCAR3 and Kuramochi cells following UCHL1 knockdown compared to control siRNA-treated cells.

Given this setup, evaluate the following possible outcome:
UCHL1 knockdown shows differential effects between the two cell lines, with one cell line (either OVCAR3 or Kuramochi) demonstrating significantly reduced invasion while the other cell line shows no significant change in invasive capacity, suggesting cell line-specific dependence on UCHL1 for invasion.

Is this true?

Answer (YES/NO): NO